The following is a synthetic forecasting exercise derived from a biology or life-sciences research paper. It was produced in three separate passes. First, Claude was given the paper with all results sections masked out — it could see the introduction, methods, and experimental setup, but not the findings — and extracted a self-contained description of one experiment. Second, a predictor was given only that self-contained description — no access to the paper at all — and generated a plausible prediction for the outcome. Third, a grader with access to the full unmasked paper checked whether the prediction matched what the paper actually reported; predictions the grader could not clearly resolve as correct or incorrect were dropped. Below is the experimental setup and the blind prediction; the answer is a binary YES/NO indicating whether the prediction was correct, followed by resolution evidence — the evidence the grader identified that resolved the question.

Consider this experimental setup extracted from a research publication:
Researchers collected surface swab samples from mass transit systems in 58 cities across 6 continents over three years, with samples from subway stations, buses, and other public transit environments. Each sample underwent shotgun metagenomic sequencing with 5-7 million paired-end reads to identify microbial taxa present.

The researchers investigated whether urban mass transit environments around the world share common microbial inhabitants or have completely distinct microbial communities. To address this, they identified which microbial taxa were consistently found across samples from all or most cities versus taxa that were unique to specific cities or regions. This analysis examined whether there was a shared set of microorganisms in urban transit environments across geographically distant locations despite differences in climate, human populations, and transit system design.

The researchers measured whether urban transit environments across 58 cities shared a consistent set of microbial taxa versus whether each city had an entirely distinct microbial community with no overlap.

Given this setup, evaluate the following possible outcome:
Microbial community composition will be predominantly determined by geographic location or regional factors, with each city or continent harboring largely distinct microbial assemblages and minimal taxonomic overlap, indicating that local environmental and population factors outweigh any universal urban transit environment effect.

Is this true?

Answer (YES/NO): NO